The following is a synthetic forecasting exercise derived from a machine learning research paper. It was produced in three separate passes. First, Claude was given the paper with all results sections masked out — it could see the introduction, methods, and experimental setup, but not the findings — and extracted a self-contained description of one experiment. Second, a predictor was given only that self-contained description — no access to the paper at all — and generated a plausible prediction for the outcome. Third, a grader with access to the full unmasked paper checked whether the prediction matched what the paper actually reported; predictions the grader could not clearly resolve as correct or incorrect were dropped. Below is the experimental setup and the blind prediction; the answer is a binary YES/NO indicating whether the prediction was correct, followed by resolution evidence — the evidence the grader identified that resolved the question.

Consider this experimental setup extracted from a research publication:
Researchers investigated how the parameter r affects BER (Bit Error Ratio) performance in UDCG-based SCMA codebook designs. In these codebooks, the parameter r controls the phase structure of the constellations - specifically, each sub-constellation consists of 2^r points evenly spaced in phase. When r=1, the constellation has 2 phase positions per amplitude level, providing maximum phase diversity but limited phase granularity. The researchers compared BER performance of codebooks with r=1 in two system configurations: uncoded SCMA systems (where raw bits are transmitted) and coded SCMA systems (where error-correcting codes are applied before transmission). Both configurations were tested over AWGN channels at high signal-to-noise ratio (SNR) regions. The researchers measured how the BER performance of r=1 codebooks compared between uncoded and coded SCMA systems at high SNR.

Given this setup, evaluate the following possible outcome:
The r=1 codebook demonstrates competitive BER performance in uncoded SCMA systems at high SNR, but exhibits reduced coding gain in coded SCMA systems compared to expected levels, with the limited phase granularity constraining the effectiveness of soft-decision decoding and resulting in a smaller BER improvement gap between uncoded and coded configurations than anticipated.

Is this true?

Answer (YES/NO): NO